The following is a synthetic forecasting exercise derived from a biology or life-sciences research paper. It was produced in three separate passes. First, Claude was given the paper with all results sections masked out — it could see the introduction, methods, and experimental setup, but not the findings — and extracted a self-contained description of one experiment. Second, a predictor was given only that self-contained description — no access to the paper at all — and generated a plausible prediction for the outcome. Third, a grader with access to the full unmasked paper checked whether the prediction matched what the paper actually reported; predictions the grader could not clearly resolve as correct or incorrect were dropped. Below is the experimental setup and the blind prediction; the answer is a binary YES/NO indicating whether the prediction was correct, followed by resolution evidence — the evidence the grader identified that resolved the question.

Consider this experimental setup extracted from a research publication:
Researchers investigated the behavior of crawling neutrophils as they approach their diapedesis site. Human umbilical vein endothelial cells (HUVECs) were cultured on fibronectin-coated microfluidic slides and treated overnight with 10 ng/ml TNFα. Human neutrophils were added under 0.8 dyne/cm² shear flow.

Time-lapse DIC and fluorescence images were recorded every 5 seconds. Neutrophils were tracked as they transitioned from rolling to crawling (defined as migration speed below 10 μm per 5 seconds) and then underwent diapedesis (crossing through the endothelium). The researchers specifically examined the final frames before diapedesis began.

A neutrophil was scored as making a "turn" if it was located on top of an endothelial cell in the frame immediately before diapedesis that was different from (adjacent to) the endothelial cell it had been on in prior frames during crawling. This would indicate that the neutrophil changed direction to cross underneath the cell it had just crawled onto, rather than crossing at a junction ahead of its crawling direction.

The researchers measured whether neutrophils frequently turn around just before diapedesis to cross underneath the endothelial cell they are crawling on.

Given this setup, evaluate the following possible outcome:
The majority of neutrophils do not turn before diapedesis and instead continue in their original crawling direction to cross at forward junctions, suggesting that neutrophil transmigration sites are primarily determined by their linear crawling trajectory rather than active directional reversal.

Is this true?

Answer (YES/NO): NO